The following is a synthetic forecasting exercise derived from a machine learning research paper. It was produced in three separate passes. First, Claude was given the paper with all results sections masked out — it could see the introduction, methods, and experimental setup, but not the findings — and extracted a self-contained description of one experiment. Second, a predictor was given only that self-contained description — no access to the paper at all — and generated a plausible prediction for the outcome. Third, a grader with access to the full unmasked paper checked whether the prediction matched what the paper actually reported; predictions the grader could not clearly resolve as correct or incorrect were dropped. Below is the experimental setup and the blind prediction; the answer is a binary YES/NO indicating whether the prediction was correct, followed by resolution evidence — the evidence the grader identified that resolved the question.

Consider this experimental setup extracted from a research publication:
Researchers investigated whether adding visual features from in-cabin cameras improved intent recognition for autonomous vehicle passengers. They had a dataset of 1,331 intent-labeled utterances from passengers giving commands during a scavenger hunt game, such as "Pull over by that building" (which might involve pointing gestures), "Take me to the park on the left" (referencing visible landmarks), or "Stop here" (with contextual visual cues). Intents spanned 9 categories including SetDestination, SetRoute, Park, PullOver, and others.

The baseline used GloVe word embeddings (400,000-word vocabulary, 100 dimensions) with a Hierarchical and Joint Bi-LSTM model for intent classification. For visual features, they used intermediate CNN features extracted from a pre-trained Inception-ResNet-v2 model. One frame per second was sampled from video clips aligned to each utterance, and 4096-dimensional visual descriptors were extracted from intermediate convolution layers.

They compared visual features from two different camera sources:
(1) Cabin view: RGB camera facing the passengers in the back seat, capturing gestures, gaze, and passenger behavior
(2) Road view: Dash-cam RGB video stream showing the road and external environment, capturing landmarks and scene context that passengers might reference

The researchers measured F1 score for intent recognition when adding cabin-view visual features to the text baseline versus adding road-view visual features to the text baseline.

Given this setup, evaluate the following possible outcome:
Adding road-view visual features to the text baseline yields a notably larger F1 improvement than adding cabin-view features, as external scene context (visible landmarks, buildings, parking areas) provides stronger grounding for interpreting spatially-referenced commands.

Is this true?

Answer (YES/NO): NO